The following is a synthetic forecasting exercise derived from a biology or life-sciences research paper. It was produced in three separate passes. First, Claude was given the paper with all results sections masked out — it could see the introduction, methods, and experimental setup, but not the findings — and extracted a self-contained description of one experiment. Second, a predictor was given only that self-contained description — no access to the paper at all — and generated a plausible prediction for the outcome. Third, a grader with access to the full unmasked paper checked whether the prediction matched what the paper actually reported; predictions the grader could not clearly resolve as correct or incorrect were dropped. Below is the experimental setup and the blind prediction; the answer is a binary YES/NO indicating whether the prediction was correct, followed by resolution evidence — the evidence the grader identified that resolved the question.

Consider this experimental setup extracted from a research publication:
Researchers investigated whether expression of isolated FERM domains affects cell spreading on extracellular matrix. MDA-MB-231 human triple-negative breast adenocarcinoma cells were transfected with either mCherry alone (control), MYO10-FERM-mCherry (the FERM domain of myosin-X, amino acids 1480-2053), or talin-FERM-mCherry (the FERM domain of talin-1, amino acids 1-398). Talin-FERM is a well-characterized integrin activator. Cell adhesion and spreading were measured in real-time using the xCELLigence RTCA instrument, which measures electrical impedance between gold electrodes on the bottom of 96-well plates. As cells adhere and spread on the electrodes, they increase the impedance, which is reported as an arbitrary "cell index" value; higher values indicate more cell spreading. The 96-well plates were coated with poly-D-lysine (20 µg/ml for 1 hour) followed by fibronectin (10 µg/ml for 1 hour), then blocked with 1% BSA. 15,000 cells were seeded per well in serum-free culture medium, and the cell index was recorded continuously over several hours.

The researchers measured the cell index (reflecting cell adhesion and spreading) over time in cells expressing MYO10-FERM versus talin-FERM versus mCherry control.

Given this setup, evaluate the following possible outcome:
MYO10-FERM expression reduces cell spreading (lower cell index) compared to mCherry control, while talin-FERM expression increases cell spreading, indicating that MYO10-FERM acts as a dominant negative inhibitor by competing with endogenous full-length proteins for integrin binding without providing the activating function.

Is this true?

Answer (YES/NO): YES